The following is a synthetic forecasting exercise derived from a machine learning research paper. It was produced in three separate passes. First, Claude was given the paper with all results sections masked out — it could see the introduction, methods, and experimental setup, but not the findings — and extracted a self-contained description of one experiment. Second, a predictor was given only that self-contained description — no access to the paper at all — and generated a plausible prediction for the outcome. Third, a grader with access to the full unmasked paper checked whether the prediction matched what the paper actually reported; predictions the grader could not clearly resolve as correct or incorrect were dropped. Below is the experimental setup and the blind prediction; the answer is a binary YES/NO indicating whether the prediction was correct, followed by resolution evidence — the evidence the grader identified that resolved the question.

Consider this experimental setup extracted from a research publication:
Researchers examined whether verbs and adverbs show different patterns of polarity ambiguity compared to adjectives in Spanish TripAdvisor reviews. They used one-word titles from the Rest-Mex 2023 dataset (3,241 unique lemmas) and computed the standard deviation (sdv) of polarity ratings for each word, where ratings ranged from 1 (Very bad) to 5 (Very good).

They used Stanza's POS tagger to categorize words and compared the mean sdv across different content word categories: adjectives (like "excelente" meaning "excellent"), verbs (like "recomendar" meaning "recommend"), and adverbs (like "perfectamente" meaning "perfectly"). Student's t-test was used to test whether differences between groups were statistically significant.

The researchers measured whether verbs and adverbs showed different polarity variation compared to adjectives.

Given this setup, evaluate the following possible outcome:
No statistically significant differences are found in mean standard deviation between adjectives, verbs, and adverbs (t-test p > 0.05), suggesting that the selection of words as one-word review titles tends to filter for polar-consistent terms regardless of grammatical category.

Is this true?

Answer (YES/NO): YES